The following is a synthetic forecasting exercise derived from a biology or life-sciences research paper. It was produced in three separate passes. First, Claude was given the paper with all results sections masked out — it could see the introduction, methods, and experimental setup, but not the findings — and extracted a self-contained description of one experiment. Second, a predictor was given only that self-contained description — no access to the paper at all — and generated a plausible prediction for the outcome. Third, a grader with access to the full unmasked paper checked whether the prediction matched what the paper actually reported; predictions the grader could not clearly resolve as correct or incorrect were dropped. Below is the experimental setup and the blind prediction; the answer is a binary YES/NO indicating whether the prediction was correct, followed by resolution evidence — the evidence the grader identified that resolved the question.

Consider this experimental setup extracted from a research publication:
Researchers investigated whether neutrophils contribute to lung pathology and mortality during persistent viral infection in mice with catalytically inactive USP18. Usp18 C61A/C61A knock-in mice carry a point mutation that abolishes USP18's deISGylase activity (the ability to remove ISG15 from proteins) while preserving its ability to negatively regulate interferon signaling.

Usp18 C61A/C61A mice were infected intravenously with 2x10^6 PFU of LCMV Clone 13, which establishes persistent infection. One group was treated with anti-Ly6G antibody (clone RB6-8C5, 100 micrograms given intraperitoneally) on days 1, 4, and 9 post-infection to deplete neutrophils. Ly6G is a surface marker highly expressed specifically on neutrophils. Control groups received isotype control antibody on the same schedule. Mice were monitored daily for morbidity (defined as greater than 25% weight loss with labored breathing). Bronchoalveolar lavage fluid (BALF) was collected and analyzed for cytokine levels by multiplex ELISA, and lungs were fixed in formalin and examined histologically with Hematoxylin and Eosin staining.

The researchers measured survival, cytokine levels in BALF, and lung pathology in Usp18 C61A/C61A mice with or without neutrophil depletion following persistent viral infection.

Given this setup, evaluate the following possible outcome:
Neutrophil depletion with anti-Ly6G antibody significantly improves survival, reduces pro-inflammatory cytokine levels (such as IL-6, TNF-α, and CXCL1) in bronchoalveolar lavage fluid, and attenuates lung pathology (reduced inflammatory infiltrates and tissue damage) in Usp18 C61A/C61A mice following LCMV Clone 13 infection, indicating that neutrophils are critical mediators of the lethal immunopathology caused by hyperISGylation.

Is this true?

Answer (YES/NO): YES